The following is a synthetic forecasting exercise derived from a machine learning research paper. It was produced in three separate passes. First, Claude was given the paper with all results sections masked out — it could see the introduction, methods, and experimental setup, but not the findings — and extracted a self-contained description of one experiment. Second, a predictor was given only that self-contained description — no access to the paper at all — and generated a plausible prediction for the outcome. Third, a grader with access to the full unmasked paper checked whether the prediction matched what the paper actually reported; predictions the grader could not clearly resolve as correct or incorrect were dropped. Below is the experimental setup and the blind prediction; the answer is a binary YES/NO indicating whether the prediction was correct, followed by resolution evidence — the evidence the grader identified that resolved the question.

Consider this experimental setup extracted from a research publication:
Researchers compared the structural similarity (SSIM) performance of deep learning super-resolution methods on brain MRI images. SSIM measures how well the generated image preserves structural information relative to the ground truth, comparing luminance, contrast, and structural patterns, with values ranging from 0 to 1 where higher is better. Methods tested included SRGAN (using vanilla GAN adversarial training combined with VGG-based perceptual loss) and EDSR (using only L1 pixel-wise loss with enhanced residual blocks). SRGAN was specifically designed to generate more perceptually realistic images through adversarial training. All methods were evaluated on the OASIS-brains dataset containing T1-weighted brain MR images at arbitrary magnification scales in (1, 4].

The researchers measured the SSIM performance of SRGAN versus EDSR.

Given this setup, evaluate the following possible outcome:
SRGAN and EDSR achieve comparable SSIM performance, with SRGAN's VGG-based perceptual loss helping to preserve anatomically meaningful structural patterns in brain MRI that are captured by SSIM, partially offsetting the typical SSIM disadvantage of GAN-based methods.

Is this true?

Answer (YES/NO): NO